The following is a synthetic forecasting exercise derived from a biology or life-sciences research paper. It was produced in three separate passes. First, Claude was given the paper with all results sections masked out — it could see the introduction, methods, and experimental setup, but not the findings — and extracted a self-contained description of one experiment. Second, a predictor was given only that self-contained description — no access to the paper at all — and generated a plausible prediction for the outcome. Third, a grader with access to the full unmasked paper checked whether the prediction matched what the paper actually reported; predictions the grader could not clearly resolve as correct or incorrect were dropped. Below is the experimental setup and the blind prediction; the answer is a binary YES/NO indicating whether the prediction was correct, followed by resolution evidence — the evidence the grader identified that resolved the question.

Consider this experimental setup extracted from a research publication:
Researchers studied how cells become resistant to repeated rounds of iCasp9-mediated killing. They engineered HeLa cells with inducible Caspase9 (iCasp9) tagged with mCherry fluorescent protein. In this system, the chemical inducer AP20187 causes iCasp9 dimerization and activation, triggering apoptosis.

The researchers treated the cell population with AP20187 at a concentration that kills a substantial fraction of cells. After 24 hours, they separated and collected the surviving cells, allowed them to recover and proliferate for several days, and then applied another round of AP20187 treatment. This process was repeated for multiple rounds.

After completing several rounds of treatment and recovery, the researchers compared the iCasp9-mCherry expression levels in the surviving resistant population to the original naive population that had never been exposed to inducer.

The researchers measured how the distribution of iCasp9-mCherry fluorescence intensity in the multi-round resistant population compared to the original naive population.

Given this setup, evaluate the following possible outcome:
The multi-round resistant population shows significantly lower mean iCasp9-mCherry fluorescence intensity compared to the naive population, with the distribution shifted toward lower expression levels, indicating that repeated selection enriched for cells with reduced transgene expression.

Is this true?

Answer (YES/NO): YES